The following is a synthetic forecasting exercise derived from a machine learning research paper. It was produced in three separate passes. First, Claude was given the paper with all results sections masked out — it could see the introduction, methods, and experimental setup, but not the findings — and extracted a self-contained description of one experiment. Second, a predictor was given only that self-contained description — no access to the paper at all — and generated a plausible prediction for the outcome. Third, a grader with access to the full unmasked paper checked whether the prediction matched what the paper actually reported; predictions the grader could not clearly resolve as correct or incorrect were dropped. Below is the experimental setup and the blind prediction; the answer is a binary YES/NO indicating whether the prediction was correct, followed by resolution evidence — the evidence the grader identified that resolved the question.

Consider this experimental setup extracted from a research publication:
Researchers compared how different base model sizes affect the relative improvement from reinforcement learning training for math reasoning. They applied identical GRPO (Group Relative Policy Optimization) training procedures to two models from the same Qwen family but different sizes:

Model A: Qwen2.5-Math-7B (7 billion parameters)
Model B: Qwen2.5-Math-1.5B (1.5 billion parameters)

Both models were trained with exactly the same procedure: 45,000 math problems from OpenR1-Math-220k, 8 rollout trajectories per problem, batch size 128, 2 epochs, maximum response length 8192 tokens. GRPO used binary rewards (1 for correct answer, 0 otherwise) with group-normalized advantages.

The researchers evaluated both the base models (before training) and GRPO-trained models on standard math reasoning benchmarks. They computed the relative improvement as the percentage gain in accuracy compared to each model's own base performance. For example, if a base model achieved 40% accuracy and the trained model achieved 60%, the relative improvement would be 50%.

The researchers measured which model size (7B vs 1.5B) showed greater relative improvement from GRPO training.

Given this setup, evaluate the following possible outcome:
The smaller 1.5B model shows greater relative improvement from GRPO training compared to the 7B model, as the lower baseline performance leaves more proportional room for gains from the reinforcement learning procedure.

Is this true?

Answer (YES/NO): NO